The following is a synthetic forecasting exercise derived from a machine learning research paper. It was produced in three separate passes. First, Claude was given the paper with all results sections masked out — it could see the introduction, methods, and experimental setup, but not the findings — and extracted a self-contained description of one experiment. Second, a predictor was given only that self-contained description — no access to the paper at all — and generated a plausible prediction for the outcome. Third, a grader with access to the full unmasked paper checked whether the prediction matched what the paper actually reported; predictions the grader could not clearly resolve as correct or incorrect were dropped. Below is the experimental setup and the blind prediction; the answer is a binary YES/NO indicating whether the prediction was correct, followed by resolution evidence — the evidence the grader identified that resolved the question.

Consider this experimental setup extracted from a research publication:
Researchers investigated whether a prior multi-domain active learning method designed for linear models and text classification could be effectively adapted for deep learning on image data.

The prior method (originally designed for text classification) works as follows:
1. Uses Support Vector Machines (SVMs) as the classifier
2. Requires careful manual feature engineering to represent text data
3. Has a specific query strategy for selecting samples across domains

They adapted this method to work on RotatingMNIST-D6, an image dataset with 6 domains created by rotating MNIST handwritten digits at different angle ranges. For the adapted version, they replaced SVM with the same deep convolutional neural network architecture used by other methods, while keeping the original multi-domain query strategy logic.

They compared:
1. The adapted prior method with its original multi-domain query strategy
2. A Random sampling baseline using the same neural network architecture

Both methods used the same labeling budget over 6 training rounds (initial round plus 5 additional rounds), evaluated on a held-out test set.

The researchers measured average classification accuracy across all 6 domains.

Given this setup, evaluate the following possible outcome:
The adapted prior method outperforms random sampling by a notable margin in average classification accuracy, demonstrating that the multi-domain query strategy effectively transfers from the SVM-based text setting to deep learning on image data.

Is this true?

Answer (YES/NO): NO